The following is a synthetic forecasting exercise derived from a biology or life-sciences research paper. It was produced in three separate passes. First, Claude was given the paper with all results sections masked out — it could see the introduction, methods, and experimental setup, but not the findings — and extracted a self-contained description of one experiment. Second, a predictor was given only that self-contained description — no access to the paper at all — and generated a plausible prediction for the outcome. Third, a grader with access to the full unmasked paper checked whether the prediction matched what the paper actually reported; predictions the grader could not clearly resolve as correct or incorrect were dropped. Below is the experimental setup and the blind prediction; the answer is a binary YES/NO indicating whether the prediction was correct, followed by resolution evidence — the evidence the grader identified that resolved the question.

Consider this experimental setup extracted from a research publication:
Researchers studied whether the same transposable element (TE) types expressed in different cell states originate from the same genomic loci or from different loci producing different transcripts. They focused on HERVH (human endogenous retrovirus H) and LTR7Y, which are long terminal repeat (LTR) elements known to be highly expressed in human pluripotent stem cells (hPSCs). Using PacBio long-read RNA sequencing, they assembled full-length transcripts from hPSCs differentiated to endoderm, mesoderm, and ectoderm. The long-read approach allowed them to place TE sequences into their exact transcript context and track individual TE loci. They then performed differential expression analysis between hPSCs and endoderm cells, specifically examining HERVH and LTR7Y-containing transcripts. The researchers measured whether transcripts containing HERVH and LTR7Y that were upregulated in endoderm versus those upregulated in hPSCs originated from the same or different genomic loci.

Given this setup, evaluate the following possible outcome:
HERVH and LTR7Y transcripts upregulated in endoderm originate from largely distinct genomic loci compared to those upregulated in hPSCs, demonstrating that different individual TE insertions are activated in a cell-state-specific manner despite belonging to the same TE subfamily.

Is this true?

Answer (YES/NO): YES